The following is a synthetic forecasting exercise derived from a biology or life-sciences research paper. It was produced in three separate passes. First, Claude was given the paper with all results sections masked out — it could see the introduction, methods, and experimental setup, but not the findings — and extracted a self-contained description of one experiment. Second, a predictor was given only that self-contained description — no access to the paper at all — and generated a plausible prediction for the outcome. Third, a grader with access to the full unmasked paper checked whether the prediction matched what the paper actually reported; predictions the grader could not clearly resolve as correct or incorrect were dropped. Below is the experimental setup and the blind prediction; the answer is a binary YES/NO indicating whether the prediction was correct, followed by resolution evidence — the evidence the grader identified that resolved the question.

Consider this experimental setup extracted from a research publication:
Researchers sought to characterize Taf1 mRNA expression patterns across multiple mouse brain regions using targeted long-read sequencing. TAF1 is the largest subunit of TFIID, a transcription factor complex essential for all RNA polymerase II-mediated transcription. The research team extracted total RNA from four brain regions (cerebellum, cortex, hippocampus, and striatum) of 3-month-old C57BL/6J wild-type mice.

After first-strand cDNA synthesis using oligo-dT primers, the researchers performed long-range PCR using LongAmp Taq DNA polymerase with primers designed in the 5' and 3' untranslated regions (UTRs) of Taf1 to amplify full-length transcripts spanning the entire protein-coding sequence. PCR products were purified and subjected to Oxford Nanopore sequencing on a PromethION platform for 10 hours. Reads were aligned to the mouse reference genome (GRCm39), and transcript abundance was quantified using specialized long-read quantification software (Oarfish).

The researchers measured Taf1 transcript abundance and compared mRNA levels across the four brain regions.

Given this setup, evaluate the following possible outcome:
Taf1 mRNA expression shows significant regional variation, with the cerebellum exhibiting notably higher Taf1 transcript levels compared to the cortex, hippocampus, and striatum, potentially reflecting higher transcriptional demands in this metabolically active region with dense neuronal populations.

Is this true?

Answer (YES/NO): YES